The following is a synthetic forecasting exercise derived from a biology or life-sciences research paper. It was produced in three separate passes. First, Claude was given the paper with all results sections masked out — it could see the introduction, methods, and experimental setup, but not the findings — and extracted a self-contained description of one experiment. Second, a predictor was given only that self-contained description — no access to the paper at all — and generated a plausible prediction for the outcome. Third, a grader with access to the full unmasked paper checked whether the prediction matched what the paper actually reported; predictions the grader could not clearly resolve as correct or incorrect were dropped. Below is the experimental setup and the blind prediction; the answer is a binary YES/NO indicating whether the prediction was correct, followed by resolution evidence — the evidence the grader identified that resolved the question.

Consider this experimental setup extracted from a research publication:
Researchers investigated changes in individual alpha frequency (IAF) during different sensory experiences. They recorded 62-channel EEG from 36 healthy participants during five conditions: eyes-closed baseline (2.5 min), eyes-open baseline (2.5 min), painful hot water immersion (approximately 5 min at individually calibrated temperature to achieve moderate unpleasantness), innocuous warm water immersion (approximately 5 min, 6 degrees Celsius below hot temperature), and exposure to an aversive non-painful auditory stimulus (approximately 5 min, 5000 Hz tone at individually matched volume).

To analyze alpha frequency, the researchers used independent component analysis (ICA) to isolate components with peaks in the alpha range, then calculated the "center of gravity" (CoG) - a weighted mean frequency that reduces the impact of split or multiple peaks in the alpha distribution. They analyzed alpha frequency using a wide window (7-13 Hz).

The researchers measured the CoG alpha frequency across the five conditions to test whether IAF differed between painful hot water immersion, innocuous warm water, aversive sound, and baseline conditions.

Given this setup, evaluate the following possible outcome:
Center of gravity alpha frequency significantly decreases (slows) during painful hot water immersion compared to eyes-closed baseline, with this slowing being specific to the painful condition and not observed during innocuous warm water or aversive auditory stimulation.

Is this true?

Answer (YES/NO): NO